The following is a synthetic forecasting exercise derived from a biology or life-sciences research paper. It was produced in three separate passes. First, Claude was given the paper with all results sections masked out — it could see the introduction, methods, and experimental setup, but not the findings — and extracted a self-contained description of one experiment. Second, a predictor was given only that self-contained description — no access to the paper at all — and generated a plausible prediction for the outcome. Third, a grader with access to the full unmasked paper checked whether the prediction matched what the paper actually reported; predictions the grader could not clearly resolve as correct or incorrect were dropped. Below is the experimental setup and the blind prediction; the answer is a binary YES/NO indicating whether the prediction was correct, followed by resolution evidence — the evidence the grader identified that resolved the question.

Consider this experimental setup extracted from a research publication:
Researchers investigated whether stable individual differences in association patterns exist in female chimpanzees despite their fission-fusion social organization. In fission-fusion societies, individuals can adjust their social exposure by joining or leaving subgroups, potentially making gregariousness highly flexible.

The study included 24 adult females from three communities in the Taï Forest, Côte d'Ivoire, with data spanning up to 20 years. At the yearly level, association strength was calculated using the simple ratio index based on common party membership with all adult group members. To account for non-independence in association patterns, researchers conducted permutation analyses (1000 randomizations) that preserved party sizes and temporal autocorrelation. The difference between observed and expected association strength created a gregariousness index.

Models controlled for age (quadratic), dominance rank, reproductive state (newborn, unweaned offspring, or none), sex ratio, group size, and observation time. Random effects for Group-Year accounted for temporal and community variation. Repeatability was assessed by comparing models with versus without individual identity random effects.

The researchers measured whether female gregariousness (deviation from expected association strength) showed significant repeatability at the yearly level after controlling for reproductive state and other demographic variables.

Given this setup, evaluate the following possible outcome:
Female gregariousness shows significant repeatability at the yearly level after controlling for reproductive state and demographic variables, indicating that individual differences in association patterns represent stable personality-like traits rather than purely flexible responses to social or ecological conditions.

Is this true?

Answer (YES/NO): YES